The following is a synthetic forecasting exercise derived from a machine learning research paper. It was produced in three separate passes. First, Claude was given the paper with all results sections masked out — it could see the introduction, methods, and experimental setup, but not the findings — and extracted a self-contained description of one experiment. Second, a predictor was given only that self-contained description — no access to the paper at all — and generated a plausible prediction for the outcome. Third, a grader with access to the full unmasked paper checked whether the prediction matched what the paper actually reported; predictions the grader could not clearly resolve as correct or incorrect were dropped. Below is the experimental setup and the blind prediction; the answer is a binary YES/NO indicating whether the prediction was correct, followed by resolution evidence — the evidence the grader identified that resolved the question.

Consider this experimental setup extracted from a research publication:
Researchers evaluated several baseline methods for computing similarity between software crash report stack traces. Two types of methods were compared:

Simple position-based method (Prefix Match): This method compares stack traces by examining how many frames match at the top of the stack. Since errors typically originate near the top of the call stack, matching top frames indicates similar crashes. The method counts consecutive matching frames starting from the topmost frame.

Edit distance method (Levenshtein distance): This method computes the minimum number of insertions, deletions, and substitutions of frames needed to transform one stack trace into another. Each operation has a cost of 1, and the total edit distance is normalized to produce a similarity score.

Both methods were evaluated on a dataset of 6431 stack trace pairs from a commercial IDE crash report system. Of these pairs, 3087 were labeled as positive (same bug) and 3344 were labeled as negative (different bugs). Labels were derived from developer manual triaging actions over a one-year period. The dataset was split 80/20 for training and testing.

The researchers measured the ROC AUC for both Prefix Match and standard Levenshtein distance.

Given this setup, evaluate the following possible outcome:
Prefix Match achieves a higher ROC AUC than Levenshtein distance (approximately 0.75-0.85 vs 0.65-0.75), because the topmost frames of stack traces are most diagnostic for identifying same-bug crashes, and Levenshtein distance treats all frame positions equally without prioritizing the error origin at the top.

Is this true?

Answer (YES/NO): NO